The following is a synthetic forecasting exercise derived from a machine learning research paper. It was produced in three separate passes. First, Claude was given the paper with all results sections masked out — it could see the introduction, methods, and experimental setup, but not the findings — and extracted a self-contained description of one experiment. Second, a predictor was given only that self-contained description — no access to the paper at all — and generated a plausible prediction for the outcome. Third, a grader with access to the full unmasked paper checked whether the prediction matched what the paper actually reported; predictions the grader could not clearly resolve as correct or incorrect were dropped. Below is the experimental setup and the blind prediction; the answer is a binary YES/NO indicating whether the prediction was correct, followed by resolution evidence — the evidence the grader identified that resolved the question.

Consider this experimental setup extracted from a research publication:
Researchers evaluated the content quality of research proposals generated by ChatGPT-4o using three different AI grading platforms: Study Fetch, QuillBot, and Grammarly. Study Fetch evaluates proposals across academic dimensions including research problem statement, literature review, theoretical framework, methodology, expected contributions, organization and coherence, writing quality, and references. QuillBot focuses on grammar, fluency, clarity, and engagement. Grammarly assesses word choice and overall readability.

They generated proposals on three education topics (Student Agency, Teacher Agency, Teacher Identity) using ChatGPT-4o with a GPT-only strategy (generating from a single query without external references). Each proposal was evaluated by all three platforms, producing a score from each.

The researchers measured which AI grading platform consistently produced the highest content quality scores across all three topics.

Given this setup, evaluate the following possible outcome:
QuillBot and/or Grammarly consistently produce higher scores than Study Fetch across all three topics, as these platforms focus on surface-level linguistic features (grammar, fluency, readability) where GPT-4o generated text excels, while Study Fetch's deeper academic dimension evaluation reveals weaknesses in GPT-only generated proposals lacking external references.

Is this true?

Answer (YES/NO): YES